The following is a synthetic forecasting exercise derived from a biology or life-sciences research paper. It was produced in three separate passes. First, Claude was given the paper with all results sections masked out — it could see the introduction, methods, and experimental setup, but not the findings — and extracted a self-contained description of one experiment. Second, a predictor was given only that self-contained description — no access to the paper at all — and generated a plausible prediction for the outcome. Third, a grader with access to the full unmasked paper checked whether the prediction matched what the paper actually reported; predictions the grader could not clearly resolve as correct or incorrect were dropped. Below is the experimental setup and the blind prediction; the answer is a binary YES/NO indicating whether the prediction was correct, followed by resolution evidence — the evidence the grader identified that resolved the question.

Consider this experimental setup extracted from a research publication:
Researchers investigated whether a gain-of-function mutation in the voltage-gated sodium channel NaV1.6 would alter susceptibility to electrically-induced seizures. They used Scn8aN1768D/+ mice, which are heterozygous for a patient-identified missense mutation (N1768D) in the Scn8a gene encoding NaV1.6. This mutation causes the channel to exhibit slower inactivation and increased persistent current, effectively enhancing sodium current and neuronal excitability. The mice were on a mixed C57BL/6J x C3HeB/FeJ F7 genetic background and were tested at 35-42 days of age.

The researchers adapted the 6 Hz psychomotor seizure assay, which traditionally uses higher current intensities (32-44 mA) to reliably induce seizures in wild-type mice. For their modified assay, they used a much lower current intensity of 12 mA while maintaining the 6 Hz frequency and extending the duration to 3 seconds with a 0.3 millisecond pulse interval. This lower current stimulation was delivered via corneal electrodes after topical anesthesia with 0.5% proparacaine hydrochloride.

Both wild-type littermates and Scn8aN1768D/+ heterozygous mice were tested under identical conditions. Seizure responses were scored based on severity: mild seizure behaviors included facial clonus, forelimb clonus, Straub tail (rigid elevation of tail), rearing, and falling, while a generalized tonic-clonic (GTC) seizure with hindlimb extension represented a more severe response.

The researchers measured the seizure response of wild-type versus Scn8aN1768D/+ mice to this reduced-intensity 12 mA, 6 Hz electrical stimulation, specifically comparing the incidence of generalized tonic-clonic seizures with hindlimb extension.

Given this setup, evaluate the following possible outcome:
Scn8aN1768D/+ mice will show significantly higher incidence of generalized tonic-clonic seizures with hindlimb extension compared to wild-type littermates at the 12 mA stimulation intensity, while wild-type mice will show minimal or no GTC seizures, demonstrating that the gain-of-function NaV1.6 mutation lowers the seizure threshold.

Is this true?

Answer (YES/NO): YES